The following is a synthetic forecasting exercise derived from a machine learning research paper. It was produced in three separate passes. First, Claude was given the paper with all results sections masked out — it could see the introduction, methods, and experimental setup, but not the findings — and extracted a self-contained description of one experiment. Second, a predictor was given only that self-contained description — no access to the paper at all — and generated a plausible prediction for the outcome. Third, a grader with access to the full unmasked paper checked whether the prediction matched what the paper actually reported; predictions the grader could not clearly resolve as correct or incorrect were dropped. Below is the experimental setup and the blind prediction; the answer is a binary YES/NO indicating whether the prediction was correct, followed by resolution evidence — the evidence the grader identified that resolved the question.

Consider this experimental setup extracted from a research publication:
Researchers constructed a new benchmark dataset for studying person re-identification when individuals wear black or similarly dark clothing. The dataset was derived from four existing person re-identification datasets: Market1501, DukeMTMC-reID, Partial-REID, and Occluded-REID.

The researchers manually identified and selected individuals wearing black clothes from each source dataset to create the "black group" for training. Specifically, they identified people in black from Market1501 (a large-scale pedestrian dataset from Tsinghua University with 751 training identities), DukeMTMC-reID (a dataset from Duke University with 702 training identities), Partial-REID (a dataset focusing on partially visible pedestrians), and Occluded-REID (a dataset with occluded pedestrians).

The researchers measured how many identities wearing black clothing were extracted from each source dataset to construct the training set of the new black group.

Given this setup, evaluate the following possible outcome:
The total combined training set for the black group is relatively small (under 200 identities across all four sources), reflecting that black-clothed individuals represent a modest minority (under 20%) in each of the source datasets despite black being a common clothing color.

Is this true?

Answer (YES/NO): NO